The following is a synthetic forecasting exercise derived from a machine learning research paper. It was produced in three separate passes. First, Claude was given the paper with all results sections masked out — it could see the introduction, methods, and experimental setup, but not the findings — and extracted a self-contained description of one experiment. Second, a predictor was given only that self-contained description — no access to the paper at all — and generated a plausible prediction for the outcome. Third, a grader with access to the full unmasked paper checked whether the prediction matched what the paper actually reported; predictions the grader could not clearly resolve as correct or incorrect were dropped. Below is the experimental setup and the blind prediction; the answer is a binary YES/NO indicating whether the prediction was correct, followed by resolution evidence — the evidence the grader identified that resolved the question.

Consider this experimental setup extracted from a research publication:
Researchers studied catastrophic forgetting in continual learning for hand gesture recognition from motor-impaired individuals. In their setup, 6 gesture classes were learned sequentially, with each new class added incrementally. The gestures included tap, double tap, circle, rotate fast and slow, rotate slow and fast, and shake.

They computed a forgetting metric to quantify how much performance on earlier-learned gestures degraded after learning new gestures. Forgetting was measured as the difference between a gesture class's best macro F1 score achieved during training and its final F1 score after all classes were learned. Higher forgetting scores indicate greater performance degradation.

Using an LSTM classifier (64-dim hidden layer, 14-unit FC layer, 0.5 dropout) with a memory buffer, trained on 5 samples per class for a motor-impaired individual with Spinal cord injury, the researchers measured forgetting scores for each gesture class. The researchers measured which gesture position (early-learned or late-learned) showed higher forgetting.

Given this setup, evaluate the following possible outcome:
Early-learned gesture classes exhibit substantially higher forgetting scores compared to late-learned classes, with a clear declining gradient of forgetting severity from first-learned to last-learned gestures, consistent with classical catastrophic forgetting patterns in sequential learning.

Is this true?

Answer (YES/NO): NO